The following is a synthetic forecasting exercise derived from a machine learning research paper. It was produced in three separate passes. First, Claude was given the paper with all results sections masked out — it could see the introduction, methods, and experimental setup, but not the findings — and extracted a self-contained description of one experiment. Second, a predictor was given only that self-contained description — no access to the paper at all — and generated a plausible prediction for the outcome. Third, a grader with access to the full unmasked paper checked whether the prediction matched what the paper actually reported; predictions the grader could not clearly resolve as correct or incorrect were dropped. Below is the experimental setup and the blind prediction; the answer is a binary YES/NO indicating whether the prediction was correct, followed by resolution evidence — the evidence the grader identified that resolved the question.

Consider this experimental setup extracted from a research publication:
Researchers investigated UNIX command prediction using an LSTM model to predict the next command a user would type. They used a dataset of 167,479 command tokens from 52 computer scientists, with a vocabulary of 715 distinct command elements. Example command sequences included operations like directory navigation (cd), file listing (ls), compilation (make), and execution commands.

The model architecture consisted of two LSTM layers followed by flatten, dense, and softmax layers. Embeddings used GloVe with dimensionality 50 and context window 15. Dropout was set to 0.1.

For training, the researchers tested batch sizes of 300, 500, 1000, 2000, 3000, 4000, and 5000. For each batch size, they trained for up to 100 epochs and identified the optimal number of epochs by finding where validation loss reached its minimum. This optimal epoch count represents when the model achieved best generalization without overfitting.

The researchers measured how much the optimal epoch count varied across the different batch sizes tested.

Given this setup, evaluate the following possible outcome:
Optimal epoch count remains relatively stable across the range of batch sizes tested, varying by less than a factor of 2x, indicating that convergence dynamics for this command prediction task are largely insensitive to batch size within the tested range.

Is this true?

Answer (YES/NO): NO